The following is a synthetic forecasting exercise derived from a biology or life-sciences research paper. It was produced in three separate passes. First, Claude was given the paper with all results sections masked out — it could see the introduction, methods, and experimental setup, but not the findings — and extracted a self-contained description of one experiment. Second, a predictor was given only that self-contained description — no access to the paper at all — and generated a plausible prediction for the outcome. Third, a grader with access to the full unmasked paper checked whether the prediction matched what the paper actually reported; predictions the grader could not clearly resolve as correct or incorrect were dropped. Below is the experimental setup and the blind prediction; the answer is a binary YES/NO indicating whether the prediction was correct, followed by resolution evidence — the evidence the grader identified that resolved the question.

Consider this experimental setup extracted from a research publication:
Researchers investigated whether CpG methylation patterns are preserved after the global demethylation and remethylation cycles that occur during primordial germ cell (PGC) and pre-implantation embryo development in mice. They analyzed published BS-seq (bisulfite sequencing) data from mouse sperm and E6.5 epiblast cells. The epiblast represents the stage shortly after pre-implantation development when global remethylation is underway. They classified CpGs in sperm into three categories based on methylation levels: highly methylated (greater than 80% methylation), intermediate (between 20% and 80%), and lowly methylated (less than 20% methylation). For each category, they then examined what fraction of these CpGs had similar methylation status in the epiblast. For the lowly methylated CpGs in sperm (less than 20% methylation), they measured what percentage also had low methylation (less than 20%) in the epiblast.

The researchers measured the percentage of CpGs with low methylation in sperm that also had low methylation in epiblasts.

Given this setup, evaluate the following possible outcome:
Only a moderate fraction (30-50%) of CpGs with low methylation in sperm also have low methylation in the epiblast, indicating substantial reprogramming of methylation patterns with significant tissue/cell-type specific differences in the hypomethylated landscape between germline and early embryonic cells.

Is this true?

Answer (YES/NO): YES